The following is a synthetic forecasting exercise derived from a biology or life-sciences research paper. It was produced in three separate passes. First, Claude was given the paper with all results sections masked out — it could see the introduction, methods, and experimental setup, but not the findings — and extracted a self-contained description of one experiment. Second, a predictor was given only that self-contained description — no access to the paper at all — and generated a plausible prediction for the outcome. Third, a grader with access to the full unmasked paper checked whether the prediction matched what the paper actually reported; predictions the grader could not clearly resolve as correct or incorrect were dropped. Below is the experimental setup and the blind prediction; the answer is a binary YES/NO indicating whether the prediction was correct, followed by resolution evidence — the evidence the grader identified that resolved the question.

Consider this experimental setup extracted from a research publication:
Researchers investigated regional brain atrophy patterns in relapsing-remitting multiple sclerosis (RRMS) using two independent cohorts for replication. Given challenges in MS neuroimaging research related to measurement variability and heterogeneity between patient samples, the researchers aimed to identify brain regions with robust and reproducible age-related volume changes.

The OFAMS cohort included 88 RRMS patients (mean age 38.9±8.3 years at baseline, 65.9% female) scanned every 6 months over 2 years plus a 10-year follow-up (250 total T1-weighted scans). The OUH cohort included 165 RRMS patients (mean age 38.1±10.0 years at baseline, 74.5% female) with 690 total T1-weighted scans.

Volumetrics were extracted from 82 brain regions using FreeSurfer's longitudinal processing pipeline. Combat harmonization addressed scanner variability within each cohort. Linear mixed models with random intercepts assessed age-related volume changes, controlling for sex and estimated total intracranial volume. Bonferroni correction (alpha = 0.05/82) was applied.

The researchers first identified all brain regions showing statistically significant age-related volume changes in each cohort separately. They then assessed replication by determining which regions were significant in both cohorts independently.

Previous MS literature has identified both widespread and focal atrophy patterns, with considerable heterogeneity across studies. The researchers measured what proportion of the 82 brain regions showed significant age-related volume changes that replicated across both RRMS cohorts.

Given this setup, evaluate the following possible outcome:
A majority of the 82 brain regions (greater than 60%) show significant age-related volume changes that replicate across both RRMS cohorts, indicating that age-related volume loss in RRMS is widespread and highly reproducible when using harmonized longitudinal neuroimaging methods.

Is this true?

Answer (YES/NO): NO